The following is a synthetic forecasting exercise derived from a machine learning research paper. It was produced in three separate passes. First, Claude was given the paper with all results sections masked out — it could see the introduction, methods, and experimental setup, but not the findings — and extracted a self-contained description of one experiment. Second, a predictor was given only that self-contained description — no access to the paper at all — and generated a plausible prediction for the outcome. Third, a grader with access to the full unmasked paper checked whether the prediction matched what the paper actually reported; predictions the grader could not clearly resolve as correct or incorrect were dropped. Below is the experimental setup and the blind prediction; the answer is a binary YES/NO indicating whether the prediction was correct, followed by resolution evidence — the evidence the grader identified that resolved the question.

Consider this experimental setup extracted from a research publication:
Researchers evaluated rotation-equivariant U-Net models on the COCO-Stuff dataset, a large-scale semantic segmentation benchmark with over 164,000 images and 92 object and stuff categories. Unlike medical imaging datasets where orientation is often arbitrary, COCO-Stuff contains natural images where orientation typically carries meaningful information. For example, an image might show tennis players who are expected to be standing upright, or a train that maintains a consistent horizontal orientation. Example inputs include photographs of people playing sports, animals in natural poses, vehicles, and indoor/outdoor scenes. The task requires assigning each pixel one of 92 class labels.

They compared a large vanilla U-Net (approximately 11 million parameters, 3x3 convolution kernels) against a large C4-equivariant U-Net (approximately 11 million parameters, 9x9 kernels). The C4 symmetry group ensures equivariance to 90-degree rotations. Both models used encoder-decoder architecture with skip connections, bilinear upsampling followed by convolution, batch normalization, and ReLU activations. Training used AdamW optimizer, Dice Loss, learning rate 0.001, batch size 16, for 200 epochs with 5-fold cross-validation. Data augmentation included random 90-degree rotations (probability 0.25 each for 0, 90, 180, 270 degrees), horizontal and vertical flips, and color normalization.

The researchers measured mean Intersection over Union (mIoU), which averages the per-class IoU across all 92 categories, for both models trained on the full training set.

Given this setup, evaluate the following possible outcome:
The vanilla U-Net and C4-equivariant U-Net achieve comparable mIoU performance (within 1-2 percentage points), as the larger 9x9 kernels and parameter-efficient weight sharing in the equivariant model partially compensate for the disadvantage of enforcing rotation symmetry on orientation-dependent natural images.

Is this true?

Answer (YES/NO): YES